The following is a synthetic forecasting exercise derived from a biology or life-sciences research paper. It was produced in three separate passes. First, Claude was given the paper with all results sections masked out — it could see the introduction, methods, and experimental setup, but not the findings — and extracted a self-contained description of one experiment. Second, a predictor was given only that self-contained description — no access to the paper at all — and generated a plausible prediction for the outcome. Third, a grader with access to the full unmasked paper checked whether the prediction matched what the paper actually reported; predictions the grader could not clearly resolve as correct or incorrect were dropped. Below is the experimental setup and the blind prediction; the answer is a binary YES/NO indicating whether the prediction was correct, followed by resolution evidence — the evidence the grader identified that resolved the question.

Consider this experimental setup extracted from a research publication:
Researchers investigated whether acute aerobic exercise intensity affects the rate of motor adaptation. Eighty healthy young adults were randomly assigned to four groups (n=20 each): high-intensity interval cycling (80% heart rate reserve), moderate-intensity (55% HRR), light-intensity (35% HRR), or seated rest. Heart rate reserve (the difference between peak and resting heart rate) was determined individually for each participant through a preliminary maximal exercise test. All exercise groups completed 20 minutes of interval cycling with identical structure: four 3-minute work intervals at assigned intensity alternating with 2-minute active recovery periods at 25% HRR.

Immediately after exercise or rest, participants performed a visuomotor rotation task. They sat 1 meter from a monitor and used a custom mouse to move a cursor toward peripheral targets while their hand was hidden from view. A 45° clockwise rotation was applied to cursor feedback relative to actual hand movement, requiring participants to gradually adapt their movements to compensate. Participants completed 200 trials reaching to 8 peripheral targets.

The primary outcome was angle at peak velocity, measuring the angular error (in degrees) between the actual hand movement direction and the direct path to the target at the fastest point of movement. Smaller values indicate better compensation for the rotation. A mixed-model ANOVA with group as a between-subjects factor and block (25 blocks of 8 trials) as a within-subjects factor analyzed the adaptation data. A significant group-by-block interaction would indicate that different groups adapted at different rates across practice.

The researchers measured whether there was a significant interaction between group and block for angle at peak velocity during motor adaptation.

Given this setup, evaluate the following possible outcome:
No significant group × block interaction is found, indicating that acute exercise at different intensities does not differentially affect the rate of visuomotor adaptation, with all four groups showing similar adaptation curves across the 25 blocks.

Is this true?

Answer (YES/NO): NO